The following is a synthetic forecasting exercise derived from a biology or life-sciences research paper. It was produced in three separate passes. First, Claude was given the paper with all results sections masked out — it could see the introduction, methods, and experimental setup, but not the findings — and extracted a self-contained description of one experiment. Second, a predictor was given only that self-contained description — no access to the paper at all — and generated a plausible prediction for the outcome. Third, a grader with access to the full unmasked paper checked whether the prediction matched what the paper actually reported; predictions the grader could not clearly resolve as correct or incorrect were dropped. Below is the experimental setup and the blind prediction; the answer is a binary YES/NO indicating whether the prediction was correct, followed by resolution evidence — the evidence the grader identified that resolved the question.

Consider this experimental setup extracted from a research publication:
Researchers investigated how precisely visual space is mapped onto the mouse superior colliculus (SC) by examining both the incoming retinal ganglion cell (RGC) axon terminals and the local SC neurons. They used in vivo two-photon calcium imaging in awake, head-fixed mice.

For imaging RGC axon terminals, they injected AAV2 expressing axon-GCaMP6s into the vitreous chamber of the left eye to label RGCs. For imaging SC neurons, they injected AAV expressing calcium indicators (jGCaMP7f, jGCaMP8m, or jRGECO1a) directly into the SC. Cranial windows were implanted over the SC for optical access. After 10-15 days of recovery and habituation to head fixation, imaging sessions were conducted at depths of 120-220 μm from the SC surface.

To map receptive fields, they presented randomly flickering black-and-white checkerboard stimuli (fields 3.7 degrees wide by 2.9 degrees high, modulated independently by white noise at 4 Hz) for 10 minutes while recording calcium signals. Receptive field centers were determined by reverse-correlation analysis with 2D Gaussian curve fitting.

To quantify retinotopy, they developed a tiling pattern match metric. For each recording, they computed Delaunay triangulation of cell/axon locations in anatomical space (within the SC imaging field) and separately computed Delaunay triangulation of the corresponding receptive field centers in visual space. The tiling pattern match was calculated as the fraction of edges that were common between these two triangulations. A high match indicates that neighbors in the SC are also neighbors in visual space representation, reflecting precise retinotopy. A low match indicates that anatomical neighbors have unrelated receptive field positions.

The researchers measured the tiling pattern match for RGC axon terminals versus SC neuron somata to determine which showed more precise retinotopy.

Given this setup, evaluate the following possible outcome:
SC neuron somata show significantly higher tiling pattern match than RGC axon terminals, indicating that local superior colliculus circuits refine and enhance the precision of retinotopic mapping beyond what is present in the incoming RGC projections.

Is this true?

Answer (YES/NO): NO